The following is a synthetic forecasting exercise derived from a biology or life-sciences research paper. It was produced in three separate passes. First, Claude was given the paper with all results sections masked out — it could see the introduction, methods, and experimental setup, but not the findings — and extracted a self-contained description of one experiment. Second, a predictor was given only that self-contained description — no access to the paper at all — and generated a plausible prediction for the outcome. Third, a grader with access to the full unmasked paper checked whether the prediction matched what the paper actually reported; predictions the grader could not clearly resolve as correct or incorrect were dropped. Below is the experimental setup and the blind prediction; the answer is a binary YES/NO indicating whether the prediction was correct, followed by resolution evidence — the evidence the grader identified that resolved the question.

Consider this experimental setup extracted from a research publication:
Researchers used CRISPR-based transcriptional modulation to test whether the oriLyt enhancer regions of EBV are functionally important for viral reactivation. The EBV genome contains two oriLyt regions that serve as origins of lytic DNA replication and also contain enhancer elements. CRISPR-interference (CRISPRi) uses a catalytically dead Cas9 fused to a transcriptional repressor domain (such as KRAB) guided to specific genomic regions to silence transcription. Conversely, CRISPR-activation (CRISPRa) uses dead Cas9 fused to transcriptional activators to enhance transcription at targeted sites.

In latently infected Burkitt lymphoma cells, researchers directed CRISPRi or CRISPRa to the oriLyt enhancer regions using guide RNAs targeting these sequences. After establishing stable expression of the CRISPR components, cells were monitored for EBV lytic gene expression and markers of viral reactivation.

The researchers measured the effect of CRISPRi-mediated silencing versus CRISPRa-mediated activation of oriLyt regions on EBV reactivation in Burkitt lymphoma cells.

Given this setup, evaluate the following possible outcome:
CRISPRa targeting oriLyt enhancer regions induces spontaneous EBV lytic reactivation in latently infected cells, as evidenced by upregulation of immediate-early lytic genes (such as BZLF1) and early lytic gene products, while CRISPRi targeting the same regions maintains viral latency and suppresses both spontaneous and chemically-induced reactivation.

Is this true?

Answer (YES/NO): YES